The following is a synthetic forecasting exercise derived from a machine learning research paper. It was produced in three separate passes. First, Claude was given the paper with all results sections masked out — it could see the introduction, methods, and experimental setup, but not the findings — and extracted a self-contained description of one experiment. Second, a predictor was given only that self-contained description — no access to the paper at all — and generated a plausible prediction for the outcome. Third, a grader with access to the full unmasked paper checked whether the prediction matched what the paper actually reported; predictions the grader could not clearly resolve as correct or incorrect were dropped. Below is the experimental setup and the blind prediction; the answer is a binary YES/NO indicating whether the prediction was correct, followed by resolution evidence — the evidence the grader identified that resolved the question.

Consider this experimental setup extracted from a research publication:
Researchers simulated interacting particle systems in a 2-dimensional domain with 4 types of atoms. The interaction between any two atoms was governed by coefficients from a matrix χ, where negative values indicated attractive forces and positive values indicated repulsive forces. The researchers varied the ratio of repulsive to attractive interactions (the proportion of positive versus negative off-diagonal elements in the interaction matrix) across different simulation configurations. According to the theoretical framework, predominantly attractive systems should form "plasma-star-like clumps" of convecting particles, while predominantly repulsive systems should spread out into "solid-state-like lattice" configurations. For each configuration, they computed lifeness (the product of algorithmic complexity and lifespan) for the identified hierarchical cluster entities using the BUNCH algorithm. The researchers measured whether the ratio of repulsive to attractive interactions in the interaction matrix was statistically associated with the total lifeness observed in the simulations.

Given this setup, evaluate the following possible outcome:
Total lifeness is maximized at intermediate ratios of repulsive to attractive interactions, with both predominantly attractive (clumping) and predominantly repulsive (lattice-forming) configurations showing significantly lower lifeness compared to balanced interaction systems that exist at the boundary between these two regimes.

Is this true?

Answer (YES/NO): NO